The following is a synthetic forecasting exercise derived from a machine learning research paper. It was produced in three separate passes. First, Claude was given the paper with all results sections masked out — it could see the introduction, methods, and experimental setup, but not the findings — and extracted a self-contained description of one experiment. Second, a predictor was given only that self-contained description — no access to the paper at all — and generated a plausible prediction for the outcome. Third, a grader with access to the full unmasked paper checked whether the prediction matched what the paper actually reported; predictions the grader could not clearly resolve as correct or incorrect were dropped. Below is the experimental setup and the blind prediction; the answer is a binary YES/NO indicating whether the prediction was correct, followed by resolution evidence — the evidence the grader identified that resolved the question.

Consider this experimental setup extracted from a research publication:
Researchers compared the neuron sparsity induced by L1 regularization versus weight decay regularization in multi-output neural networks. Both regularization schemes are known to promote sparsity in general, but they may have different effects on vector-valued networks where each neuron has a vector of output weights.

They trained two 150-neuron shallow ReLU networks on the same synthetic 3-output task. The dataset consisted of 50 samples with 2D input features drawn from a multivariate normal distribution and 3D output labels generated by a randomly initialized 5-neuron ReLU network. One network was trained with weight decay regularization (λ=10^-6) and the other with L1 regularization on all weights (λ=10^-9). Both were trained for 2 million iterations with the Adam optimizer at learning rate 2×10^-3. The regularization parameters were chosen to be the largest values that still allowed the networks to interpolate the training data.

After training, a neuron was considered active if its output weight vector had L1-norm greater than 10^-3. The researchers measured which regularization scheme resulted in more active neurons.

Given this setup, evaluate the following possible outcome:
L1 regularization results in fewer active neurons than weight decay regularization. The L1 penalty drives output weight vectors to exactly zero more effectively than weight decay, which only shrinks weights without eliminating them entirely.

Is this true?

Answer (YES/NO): NO